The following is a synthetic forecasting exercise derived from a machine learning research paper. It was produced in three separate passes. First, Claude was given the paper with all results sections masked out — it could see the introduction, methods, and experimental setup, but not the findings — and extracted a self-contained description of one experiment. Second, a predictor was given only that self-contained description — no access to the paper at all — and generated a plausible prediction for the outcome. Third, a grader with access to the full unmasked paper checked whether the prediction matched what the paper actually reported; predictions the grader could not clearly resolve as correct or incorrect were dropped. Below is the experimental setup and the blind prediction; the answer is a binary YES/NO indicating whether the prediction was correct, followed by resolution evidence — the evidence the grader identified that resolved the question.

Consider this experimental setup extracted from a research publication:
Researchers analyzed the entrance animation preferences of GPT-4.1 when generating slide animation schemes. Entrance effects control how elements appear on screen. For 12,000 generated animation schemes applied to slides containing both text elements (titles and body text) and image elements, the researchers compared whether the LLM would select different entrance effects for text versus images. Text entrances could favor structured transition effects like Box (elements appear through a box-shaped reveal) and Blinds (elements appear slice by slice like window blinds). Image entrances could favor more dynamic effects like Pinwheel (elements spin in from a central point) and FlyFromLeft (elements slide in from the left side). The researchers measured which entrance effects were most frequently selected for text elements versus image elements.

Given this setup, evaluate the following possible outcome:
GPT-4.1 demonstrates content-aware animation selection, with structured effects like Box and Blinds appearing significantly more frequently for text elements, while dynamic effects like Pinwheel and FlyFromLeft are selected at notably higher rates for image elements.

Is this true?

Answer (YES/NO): YES